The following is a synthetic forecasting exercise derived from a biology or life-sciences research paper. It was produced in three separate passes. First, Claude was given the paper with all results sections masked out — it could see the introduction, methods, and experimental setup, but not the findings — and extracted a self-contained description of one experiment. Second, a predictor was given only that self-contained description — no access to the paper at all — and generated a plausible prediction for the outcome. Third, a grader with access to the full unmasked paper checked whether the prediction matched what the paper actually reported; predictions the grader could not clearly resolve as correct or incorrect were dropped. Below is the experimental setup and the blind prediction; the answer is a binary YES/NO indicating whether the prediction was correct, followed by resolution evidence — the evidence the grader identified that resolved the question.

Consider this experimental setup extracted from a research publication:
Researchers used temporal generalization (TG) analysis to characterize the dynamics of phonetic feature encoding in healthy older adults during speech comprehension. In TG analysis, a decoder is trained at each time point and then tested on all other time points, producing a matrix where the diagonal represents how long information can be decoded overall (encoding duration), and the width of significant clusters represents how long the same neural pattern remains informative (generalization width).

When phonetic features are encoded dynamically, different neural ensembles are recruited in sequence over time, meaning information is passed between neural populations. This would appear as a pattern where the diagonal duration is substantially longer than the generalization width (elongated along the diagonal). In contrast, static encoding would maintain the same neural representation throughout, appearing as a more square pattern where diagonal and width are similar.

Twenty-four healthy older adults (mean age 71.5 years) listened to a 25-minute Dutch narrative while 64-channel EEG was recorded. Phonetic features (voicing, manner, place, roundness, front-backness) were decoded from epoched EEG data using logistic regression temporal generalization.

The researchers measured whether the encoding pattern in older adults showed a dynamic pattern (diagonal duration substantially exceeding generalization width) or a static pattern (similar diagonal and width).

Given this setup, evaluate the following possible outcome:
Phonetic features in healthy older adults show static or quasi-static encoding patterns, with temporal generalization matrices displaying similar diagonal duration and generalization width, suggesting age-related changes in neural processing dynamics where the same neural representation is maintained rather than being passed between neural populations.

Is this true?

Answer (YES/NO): NO